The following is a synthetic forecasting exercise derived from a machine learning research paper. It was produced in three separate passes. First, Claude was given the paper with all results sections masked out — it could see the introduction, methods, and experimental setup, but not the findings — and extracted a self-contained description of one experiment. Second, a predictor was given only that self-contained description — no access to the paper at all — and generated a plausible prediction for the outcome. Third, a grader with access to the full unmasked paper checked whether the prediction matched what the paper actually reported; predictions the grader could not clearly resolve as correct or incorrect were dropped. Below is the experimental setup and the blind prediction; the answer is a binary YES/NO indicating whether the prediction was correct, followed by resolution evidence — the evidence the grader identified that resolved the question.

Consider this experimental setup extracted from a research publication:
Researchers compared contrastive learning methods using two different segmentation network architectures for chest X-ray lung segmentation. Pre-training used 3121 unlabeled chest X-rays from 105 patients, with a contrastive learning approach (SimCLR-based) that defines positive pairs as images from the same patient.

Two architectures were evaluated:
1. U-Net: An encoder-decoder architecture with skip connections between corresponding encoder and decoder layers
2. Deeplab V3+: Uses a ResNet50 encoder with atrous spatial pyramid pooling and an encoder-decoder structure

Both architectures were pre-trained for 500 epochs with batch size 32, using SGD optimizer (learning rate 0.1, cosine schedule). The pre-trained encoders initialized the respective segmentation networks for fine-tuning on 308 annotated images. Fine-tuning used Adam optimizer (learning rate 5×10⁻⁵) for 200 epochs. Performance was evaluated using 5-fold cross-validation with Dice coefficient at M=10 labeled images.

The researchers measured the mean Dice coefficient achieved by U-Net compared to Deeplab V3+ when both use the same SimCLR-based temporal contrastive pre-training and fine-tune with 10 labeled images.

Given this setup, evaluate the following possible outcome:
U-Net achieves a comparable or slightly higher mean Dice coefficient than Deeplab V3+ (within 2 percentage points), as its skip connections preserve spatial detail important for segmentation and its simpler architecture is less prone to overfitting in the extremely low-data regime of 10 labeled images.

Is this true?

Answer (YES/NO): NO